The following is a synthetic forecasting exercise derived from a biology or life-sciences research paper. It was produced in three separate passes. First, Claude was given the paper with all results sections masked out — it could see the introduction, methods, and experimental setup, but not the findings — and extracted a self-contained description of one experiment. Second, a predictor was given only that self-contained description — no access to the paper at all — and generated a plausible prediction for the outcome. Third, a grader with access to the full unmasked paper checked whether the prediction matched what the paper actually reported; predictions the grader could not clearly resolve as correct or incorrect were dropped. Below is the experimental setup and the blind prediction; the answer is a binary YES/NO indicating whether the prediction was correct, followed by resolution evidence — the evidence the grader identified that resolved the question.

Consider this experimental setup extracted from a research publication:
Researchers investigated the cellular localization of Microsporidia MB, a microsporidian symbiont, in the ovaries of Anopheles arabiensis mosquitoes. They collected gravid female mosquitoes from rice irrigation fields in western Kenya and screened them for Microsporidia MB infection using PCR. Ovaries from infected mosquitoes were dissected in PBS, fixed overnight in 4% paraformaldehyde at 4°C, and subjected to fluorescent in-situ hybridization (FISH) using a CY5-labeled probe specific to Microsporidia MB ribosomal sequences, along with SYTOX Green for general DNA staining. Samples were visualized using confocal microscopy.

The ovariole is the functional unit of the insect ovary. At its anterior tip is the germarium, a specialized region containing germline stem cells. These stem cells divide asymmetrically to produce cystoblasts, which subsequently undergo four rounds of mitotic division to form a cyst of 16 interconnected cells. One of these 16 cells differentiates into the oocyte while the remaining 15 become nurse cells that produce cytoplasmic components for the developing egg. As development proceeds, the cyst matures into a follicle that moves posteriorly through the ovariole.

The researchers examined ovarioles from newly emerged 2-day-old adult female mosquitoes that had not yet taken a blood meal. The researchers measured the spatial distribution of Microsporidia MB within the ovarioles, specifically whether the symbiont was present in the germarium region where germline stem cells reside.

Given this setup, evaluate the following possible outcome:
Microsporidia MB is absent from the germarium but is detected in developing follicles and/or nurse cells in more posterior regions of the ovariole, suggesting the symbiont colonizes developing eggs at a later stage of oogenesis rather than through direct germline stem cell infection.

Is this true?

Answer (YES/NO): NO